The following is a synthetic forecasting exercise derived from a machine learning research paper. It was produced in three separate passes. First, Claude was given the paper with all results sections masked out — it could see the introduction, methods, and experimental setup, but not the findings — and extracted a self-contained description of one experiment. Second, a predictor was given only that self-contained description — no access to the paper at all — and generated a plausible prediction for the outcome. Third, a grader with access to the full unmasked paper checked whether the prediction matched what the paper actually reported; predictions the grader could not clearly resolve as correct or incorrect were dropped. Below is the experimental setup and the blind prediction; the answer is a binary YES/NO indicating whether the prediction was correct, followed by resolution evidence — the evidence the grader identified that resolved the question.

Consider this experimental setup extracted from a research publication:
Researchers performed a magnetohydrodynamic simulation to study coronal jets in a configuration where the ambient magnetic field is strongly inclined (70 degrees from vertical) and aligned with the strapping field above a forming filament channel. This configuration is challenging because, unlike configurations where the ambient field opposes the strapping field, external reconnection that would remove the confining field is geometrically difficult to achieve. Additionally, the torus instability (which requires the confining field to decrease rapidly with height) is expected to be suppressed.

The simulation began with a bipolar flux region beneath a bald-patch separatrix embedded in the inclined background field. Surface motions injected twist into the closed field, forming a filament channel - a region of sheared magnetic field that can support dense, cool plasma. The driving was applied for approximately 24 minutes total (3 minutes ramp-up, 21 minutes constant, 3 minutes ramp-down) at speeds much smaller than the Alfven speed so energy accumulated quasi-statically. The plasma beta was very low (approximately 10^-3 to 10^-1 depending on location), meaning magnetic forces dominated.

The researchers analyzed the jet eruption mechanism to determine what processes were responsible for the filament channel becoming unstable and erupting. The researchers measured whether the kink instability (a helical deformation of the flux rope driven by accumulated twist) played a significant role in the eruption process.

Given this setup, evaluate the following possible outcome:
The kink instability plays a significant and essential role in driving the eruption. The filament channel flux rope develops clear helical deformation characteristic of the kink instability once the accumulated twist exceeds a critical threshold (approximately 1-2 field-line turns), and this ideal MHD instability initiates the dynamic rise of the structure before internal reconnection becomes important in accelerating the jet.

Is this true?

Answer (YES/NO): YES